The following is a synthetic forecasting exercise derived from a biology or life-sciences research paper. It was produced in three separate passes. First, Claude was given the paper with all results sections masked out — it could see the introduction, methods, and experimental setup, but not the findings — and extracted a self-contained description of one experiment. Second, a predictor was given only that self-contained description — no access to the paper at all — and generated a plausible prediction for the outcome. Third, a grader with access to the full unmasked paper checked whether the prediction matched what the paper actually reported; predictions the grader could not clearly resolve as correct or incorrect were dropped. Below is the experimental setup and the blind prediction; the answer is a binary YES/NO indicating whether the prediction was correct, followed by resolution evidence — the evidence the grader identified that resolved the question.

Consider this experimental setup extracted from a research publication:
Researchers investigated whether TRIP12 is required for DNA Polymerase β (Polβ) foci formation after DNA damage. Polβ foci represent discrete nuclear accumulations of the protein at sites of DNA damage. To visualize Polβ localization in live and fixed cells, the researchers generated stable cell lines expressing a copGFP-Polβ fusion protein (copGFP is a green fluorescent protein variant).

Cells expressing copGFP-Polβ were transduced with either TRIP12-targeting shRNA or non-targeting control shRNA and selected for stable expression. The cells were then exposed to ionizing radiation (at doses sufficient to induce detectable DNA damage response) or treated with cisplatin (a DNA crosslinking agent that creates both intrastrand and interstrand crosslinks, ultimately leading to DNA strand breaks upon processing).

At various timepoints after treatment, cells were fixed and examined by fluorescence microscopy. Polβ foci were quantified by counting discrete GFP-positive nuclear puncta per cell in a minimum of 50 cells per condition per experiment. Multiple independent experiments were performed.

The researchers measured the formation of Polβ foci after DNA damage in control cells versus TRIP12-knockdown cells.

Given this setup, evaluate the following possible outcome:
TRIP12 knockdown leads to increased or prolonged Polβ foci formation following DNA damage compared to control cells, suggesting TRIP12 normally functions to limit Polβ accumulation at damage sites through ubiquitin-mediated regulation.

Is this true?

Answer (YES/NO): NO